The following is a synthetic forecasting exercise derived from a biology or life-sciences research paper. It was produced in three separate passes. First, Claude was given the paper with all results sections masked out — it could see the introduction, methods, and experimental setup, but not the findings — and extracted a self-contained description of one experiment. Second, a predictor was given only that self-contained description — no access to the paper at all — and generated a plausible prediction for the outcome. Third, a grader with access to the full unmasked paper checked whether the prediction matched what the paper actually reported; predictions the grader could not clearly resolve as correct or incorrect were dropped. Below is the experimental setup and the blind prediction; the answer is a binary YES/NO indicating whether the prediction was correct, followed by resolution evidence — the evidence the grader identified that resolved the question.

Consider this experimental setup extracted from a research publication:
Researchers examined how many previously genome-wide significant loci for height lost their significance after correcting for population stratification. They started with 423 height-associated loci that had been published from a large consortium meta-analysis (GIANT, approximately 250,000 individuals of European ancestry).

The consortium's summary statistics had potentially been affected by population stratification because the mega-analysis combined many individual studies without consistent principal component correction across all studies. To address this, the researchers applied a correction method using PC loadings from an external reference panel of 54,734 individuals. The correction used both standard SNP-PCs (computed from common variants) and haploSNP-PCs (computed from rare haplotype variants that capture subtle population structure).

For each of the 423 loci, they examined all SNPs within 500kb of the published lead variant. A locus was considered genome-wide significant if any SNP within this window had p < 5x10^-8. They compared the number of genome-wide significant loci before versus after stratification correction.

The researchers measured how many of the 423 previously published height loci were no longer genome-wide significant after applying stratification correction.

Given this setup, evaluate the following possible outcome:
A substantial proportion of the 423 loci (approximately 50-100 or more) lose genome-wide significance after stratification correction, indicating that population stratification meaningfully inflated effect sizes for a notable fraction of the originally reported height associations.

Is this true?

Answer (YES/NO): NO